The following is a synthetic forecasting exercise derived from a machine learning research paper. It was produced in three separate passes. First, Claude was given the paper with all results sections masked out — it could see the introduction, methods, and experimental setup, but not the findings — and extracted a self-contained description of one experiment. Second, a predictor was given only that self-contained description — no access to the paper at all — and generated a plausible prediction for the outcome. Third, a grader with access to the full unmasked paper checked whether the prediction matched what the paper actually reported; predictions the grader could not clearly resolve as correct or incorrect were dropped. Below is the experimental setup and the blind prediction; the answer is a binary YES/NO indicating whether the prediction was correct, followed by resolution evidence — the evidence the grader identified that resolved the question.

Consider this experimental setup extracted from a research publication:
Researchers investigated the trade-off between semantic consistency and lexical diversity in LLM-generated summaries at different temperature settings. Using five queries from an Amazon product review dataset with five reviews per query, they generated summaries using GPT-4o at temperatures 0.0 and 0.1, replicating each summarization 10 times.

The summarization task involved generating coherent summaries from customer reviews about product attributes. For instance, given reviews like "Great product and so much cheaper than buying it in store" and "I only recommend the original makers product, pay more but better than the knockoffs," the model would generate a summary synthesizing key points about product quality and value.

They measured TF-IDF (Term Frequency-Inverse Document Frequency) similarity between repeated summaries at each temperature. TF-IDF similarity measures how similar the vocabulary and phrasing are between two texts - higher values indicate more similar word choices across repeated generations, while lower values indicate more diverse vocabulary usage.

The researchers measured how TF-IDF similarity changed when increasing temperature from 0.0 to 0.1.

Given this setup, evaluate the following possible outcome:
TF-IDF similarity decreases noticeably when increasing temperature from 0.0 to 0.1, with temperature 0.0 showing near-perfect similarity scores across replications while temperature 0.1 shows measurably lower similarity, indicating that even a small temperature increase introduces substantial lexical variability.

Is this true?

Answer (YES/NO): YES